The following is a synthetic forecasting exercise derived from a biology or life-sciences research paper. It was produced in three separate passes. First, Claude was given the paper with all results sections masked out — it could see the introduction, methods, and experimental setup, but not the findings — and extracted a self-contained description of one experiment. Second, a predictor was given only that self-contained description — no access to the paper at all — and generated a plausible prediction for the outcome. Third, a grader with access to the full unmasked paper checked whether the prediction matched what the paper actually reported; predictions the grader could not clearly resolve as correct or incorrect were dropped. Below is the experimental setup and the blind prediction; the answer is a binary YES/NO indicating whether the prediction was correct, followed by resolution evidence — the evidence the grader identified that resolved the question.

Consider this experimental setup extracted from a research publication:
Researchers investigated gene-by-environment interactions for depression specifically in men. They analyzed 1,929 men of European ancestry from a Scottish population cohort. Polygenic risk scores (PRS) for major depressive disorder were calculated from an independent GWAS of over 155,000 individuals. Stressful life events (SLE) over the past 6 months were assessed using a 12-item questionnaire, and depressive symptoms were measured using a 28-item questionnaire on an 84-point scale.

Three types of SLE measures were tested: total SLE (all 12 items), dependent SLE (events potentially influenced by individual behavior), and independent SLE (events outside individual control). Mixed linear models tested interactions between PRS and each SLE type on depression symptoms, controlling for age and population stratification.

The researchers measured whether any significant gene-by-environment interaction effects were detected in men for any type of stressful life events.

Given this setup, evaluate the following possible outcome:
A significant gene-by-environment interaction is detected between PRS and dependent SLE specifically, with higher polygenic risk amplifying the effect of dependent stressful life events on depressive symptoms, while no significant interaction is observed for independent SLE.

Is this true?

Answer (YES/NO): NO